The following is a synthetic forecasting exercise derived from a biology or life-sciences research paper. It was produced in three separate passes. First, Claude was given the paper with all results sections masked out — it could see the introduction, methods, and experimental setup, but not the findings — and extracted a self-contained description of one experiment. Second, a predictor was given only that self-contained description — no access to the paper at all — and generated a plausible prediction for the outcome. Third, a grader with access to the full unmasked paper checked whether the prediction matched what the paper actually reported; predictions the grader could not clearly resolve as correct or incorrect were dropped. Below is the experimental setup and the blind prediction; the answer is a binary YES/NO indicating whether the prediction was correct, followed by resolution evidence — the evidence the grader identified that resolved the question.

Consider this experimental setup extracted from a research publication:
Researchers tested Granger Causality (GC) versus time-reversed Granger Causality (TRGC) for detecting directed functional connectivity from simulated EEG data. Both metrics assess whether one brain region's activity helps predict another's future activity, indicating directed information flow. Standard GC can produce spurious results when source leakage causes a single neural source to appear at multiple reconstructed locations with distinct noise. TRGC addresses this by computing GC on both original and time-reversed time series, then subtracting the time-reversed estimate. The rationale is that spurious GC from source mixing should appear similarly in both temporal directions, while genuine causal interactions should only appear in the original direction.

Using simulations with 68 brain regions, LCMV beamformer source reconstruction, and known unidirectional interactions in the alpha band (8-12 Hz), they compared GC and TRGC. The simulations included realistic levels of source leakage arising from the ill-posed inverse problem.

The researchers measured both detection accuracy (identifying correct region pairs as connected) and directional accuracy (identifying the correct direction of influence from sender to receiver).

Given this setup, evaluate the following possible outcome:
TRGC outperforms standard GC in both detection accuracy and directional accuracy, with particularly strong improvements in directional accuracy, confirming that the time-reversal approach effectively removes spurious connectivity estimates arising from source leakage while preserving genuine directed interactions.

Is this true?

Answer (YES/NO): NO